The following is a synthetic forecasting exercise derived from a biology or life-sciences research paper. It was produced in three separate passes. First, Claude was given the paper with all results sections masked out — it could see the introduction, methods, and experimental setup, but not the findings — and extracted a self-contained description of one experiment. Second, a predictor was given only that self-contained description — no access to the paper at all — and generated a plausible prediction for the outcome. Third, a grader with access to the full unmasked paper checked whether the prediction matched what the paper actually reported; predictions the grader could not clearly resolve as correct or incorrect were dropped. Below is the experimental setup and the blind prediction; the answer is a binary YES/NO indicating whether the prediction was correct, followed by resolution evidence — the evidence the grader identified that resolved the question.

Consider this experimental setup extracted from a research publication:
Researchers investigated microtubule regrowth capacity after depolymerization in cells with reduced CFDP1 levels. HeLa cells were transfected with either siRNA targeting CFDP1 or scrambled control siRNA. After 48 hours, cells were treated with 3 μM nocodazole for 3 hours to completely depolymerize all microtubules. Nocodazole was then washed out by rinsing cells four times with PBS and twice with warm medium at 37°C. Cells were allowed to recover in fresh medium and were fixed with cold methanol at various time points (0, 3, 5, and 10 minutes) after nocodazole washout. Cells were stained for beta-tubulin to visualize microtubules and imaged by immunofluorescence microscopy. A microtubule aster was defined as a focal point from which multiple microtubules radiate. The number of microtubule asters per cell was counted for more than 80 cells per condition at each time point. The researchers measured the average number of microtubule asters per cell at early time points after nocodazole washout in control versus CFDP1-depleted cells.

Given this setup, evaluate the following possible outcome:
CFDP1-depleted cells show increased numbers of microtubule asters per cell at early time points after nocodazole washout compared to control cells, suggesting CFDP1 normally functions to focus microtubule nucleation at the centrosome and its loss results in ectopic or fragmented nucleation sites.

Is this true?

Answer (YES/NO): NO